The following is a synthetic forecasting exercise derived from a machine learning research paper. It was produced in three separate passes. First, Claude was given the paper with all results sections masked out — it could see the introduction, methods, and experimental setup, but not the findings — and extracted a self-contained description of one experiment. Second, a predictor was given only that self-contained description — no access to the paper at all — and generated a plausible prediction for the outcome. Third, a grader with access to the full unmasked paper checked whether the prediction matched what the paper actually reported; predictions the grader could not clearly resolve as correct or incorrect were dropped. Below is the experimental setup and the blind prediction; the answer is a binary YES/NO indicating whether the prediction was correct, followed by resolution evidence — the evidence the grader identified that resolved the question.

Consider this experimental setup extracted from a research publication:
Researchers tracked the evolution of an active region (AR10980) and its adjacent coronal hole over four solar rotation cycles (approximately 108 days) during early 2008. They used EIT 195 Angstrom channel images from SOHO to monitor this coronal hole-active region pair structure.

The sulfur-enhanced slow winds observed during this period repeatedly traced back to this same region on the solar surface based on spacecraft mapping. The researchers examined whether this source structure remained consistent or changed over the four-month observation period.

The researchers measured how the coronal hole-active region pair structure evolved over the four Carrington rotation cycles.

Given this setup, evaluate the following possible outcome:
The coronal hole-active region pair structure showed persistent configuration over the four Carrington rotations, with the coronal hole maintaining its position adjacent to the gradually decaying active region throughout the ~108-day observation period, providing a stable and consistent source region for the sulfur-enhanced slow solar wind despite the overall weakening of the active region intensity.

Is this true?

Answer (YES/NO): NO